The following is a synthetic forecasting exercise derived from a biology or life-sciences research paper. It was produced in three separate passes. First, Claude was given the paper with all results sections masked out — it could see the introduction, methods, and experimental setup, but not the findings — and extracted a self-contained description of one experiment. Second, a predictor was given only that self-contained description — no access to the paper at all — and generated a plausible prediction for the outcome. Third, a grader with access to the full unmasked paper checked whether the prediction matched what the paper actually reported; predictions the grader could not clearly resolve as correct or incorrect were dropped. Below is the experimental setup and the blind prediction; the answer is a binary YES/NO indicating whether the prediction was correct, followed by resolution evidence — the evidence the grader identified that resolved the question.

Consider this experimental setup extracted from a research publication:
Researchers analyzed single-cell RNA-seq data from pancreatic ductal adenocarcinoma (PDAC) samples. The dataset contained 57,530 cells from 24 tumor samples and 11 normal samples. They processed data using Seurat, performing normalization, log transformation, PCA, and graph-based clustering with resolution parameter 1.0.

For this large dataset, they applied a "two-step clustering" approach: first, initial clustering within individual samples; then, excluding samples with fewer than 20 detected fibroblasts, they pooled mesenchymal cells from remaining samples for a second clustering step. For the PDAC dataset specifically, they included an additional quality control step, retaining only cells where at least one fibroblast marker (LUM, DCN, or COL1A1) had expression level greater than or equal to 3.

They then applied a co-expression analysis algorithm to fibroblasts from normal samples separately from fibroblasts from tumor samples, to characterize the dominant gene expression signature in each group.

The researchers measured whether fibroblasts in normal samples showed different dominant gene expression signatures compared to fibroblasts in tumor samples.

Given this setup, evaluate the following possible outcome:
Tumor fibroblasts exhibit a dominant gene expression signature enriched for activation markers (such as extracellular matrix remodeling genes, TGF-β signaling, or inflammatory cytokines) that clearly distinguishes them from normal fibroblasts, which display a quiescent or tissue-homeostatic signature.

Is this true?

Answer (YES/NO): NO